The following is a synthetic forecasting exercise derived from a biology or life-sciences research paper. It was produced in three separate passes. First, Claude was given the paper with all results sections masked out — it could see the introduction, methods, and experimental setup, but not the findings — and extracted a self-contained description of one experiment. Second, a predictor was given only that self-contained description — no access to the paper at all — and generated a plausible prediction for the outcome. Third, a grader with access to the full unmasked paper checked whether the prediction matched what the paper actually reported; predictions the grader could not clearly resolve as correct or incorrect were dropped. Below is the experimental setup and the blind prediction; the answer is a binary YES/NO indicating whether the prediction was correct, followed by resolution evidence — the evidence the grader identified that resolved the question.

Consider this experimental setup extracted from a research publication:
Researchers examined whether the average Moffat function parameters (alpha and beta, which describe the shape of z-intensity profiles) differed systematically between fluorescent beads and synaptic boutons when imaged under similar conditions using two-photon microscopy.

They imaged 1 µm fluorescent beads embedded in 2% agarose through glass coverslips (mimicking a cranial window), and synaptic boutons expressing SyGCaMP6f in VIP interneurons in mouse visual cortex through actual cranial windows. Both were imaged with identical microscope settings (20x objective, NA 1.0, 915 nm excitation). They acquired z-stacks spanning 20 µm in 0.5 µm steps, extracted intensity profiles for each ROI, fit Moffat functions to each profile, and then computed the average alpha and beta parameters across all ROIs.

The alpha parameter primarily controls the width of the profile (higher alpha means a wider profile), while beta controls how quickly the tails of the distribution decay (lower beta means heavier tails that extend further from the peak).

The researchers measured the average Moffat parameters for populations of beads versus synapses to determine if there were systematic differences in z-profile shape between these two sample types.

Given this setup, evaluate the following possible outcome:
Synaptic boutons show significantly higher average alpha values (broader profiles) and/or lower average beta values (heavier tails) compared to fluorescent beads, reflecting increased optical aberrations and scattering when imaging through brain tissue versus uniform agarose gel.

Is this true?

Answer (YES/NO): NO